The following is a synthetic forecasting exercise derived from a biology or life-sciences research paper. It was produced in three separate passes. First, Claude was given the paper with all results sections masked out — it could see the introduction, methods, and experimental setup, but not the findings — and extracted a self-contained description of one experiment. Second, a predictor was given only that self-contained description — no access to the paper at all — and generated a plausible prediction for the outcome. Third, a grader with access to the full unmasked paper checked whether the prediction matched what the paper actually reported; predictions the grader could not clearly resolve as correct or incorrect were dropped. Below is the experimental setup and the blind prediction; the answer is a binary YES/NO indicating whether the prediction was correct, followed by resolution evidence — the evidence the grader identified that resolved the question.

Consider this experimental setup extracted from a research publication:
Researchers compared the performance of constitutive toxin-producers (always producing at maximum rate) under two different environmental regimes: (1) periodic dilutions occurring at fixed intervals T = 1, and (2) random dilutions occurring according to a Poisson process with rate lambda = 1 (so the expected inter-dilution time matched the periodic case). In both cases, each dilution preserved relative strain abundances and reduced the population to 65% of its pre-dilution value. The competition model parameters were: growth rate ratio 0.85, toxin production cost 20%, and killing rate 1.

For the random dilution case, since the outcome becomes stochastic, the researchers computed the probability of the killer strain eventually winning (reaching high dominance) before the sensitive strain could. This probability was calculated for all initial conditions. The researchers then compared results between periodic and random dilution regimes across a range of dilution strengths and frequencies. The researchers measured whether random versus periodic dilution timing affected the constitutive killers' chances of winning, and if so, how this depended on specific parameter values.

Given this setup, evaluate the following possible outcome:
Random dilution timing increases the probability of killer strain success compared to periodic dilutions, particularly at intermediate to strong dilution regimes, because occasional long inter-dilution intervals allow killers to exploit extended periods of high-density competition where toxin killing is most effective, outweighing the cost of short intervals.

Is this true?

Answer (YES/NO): NO